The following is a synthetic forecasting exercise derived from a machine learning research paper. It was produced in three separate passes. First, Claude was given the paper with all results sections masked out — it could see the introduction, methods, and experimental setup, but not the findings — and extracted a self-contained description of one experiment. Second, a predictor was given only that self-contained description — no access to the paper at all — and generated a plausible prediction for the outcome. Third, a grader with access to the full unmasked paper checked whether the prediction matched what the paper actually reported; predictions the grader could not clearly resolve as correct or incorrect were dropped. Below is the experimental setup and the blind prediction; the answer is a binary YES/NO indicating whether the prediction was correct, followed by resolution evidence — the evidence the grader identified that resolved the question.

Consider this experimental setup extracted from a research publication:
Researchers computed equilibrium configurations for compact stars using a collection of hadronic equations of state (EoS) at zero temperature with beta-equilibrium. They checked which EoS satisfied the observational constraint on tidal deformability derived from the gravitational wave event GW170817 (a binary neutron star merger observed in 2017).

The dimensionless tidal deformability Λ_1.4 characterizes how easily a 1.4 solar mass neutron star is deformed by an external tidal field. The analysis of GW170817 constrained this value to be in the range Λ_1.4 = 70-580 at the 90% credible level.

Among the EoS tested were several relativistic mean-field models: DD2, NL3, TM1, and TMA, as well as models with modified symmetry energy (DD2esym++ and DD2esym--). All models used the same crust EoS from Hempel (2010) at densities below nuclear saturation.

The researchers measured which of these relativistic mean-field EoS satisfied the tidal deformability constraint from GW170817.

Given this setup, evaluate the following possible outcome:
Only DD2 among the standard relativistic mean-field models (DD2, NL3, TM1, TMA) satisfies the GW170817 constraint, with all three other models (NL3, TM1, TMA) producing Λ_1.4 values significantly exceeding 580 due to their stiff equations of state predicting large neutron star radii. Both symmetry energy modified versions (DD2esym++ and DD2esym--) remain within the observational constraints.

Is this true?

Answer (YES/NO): NO